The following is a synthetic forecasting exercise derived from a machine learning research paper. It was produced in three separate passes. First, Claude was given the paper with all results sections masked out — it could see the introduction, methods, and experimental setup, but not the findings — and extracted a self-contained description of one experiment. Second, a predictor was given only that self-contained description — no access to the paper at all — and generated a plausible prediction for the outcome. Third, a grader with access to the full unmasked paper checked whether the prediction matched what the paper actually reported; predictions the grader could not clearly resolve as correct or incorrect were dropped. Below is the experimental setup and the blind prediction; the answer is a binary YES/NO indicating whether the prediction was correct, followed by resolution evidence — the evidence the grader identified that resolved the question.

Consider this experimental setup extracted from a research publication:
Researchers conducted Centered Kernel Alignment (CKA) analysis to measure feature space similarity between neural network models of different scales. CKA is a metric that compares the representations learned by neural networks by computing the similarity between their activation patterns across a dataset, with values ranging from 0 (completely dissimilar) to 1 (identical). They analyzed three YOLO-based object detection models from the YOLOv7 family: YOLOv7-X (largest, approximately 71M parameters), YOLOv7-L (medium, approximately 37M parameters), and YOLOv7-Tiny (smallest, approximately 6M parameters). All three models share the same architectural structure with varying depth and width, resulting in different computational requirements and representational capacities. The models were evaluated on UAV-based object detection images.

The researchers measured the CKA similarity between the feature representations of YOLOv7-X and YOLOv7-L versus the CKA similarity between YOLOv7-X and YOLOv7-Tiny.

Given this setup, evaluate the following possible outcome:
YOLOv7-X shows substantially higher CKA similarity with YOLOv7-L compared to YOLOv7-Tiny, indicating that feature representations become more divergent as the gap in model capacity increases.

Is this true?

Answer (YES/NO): YES